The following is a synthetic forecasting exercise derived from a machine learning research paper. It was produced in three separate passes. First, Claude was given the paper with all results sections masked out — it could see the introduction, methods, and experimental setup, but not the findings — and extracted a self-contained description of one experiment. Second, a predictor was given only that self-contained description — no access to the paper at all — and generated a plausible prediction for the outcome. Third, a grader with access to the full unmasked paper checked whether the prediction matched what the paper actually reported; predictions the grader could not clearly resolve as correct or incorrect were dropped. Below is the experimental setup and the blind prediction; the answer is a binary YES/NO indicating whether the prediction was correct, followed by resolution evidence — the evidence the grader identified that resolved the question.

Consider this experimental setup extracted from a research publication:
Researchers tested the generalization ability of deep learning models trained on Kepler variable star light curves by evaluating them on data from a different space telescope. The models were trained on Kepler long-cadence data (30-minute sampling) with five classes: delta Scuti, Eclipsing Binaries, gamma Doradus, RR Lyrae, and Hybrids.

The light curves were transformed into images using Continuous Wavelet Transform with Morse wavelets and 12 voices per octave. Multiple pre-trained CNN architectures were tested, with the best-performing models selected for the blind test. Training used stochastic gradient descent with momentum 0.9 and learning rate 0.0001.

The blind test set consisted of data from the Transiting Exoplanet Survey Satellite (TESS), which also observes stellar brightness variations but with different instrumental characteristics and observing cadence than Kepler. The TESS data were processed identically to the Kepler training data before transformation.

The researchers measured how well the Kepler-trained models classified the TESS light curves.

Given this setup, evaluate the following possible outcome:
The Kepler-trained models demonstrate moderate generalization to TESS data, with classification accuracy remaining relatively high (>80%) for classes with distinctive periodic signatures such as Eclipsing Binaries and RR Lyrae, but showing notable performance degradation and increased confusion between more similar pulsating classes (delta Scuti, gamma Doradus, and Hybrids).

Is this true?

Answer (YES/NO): NO